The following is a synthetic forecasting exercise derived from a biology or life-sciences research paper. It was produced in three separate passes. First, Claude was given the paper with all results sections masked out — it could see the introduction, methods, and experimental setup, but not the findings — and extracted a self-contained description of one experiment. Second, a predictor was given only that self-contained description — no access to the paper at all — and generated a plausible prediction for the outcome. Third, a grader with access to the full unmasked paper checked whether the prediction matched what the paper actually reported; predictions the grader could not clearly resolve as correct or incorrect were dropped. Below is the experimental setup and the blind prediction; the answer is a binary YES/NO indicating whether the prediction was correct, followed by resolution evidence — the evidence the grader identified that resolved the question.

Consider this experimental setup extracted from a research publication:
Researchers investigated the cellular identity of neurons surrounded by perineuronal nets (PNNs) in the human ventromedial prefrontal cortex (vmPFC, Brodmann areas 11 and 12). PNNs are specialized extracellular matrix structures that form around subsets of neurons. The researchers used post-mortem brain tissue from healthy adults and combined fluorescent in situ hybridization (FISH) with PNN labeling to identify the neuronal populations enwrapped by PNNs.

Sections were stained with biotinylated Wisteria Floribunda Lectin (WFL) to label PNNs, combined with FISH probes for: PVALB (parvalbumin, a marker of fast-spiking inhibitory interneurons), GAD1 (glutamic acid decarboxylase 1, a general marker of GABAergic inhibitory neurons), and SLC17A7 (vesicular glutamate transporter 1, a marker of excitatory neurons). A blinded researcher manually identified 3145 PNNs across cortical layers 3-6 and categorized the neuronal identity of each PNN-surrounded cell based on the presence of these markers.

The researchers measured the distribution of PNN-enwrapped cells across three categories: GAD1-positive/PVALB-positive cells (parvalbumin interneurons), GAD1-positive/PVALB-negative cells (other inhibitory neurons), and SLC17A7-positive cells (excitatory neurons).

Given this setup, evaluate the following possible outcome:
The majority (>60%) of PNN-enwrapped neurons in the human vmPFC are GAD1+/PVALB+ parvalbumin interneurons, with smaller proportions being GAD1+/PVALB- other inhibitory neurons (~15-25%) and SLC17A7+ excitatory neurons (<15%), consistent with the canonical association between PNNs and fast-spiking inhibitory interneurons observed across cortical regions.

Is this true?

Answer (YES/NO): YES